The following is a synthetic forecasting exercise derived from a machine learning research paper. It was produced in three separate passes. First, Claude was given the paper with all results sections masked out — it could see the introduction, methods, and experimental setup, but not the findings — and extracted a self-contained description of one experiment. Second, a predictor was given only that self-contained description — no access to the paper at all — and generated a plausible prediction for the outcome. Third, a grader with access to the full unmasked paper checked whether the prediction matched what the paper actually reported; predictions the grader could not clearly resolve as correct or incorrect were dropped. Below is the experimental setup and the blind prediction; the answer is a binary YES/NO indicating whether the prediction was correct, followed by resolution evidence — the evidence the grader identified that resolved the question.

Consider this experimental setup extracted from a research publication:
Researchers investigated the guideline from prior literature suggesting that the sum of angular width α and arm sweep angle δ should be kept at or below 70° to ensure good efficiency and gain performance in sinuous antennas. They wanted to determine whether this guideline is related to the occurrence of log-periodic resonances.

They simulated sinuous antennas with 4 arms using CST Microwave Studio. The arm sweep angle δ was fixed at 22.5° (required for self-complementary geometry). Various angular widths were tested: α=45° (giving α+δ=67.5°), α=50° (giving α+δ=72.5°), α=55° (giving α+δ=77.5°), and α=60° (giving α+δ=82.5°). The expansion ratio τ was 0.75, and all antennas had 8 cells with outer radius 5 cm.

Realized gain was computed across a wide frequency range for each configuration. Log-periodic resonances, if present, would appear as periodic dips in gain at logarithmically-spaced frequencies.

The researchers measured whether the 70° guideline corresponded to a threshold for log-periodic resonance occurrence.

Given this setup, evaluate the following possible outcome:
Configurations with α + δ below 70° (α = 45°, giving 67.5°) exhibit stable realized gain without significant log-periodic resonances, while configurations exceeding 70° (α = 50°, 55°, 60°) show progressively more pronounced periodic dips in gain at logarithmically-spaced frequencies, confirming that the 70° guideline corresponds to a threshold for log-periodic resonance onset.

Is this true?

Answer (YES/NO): YES